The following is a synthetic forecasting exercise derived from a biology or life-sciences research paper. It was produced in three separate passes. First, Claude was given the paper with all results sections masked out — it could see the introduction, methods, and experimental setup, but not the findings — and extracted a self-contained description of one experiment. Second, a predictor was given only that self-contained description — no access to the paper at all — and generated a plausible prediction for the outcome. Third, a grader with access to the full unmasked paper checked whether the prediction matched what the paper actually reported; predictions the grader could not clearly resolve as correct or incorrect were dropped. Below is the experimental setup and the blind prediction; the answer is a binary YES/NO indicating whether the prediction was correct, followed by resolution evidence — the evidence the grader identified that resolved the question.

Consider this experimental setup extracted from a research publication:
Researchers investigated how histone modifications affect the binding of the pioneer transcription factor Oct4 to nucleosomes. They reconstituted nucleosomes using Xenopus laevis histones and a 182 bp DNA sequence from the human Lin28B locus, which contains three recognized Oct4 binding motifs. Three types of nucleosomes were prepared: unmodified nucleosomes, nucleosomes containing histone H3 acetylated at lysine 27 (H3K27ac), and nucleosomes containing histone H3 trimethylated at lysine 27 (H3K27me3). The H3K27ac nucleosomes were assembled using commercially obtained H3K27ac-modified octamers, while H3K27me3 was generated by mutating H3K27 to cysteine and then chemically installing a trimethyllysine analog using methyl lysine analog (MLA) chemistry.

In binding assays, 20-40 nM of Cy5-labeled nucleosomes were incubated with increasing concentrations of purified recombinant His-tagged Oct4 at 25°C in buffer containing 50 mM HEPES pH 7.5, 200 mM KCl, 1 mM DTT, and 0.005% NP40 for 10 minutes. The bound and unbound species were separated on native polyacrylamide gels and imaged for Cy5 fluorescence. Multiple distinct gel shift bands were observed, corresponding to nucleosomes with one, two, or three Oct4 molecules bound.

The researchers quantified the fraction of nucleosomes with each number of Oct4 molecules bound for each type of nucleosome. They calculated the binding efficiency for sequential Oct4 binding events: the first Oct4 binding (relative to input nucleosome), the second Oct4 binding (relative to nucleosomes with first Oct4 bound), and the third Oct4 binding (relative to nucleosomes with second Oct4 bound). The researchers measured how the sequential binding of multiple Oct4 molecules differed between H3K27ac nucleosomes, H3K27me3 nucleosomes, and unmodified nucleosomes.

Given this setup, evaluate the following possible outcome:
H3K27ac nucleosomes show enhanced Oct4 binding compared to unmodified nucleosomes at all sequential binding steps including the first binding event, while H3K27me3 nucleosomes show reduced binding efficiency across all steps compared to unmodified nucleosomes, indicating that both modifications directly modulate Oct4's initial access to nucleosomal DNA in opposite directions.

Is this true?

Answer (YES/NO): NO